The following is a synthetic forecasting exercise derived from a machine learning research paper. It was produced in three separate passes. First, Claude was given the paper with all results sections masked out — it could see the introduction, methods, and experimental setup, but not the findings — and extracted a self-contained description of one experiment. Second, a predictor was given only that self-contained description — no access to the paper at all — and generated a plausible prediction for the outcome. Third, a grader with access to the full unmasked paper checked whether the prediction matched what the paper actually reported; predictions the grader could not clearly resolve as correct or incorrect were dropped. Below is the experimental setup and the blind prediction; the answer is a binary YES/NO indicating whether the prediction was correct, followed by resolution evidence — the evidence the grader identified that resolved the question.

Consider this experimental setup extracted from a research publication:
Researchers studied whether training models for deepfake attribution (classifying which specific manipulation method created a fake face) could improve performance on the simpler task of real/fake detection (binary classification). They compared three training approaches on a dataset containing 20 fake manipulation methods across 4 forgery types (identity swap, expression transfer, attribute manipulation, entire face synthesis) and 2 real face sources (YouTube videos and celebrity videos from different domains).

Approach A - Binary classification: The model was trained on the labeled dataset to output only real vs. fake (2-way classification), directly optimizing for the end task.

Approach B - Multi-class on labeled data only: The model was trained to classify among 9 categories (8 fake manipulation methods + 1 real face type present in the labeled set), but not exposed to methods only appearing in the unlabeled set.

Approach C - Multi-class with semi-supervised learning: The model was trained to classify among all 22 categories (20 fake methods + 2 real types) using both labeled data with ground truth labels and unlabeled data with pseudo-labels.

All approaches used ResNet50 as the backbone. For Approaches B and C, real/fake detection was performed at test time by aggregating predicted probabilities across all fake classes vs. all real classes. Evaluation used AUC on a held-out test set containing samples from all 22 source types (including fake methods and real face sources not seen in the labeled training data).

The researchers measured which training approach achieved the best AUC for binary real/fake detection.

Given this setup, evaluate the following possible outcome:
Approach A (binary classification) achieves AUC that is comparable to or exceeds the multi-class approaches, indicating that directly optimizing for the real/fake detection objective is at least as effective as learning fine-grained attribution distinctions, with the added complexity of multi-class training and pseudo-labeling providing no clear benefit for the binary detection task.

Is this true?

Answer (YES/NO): NO